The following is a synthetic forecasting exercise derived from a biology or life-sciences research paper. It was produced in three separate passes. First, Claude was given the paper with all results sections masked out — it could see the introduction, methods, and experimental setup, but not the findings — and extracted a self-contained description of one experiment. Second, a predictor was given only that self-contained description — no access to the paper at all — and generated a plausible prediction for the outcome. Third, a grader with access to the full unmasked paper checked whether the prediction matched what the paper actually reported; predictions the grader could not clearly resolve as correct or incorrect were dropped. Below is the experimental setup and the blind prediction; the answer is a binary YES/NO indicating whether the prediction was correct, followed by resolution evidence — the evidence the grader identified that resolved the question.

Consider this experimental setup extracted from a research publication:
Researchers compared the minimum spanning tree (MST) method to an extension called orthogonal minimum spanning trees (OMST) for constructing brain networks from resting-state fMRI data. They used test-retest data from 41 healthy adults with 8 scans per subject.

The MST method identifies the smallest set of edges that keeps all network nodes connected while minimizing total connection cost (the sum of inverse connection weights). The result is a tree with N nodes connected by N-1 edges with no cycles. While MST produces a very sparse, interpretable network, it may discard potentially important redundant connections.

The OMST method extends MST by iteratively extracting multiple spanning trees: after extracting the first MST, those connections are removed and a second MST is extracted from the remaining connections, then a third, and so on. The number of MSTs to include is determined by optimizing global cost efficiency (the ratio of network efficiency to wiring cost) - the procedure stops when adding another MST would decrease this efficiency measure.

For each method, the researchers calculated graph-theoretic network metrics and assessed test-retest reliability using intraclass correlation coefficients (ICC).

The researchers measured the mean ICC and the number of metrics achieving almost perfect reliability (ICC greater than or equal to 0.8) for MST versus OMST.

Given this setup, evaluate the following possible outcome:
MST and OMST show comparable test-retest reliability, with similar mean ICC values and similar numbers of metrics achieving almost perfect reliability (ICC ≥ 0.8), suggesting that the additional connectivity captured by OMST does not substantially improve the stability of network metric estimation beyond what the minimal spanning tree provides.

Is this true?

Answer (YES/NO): NO